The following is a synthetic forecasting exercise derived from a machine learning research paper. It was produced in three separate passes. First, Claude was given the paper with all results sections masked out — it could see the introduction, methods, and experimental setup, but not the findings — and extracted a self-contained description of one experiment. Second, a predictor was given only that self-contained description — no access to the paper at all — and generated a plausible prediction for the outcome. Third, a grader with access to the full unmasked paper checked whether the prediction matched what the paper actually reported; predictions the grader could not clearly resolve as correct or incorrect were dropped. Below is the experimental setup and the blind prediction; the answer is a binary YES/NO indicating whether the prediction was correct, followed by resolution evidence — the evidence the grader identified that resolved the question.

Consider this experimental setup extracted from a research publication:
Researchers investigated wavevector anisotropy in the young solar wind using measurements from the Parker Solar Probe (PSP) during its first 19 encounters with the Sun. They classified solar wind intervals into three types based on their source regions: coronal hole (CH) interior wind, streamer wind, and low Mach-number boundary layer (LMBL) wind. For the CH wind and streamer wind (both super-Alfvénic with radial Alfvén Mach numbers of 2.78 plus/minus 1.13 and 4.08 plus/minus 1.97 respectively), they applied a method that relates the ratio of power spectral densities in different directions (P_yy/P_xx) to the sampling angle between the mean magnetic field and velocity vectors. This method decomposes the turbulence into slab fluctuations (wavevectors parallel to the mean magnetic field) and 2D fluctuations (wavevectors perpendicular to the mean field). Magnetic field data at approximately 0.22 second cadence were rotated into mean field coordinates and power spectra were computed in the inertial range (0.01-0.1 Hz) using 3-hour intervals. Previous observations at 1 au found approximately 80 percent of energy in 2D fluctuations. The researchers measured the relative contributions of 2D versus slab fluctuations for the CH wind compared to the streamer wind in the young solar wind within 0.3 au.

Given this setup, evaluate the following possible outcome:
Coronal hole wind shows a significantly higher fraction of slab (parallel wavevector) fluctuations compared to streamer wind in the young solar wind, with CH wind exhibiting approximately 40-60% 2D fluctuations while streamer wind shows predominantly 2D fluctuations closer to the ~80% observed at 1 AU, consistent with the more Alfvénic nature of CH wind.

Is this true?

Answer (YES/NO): NO